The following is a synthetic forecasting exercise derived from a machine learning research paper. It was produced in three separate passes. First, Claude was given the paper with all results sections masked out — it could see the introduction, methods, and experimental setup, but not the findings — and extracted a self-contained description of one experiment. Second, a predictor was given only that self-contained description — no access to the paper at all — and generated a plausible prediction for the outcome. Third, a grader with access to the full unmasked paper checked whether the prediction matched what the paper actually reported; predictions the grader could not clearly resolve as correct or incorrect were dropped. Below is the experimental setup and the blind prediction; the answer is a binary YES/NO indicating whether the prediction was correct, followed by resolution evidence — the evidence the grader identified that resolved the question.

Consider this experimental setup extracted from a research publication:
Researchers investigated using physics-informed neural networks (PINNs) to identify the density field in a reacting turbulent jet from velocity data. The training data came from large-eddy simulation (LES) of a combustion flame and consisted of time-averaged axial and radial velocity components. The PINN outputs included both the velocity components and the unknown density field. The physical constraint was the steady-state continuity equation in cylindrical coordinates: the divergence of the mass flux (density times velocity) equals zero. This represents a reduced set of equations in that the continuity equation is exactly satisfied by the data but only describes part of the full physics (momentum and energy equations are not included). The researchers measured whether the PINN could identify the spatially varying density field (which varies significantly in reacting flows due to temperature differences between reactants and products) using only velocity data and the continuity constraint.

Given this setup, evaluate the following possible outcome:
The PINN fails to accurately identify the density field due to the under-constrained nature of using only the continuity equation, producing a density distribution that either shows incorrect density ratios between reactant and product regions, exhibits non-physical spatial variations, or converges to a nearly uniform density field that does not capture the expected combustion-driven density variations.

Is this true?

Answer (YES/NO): NO